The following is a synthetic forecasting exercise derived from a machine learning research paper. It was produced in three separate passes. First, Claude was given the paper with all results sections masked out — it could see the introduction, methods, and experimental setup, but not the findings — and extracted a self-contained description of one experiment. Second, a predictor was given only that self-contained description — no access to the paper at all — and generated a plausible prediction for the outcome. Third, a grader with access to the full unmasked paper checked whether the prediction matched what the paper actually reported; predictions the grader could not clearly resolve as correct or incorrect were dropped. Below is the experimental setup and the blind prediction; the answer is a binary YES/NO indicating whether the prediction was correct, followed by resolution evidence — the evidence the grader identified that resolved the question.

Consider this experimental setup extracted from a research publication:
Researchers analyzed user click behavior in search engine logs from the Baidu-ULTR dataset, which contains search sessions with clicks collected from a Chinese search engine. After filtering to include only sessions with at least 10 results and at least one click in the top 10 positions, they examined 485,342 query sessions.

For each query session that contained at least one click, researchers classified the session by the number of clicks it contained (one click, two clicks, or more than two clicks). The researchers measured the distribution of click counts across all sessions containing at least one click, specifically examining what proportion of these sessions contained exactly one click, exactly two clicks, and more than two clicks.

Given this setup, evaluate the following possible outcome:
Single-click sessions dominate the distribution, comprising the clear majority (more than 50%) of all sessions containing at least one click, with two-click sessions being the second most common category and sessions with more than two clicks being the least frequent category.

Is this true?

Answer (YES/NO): YES